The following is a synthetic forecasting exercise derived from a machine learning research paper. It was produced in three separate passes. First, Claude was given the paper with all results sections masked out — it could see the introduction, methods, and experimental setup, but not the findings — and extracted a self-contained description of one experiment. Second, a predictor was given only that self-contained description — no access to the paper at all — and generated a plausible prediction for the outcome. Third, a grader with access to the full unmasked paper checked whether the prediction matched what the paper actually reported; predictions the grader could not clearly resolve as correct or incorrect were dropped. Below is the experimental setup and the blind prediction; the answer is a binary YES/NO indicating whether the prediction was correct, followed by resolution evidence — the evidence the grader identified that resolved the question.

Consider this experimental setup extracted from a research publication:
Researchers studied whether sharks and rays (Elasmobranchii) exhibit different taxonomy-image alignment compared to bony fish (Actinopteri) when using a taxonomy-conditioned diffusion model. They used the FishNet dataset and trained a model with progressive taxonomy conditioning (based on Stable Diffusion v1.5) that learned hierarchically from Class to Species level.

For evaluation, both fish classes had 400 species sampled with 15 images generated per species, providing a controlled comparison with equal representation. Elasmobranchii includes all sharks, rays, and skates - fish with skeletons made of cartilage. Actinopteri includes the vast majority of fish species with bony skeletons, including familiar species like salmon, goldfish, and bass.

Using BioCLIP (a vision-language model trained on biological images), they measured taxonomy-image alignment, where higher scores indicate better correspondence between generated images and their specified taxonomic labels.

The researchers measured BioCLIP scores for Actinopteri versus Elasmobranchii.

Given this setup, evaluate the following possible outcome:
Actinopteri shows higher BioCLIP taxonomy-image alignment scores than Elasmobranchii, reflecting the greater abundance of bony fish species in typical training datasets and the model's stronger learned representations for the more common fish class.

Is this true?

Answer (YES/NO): YES